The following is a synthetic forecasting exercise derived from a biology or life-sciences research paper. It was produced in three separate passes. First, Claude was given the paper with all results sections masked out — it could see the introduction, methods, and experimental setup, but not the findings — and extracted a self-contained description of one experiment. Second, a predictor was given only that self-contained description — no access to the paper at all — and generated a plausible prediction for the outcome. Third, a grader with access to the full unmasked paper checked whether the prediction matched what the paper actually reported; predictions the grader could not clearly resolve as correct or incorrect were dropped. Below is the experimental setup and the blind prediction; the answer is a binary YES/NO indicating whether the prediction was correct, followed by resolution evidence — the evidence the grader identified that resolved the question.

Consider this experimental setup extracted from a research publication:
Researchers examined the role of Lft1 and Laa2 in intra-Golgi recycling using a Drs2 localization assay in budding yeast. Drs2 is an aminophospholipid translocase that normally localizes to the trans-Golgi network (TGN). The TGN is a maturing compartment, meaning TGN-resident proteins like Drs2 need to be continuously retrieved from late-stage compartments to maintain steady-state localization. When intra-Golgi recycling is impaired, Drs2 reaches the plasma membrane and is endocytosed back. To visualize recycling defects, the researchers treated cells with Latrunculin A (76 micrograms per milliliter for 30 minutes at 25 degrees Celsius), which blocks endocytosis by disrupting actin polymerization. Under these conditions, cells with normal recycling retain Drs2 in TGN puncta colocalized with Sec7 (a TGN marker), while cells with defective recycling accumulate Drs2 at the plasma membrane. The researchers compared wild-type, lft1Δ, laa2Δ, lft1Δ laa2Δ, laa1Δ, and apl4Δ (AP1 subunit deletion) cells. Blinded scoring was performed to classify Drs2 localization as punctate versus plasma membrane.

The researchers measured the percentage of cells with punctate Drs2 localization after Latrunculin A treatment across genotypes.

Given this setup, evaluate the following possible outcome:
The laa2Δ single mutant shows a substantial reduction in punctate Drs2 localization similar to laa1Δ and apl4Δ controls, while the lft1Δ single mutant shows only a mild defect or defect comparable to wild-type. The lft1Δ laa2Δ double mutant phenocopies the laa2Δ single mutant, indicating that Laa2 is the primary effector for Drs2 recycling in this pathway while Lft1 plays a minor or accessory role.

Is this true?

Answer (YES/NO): NO